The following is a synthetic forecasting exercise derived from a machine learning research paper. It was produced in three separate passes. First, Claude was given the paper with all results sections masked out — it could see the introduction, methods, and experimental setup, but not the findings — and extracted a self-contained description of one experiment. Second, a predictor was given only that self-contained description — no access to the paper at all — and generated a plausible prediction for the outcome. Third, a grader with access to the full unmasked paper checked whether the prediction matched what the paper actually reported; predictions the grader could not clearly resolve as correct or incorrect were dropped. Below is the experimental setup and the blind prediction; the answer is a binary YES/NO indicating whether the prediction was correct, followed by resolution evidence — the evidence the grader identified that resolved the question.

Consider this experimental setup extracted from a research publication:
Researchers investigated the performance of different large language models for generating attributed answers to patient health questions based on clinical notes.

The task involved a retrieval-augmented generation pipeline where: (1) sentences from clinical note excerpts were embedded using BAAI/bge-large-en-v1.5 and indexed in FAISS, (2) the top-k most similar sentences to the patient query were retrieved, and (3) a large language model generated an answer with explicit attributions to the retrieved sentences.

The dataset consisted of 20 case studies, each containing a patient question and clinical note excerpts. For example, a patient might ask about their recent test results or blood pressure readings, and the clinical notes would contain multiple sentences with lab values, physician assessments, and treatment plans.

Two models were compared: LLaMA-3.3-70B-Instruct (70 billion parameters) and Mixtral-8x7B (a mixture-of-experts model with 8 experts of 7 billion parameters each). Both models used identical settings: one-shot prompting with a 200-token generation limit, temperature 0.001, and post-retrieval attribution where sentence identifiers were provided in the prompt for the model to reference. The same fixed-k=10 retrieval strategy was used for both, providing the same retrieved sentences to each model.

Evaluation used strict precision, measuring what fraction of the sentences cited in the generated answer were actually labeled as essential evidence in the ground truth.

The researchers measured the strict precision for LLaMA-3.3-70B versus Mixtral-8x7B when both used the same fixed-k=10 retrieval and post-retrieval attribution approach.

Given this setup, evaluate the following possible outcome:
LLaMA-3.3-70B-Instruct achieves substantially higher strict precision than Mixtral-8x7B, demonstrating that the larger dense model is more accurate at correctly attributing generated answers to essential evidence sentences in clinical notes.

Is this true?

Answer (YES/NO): YES